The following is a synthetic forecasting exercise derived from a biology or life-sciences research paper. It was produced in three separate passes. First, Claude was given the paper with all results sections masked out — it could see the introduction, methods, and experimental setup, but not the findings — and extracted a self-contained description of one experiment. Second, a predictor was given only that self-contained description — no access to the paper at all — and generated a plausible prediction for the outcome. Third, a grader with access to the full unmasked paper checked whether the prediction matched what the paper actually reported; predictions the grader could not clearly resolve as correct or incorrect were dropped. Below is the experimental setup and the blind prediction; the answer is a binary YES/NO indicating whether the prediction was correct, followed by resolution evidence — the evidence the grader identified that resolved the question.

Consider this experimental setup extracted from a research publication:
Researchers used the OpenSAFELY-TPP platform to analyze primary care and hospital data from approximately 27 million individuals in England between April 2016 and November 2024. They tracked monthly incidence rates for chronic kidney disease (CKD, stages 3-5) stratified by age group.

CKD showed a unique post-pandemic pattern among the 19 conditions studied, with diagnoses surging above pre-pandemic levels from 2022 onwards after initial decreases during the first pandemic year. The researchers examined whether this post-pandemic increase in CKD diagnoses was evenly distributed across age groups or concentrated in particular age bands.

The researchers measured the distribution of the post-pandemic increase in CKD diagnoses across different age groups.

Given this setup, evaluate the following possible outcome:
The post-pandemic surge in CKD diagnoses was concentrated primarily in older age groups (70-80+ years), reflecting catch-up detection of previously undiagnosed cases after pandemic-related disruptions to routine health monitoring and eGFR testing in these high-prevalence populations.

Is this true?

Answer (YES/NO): NO